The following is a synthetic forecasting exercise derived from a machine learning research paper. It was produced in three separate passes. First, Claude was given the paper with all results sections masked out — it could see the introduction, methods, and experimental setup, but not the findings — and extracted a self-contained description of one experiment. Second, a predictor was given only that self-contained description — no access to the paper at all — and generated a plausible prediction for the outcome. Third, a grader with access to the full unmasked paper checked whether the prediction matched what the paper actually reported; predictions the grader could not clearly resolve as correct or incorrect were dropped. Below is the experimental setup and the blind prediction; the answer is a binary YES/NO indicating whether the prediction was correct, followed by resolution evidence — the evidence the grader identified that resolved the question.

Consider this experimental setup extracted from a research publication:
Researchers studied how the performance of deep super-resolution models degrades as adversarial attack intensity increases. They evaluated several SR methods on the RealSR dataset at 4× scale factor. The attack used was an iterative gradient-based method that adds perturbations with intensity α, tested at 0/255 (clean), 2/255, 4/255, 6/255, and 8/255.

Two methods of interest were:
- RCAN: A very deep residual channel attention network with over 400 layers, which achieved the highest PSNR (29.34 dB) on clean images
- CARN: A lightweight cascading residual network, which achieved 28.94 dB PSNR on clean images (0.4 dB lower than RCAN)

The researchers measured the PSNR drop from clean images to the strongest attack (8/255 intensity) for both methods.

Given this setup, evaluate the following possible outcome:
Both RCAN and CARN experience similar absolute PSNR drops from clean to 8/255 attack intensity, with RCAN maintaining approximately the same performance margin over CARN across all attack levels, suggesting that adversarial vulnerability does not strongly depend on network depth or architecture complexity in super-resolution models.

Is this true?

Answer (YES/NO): NO